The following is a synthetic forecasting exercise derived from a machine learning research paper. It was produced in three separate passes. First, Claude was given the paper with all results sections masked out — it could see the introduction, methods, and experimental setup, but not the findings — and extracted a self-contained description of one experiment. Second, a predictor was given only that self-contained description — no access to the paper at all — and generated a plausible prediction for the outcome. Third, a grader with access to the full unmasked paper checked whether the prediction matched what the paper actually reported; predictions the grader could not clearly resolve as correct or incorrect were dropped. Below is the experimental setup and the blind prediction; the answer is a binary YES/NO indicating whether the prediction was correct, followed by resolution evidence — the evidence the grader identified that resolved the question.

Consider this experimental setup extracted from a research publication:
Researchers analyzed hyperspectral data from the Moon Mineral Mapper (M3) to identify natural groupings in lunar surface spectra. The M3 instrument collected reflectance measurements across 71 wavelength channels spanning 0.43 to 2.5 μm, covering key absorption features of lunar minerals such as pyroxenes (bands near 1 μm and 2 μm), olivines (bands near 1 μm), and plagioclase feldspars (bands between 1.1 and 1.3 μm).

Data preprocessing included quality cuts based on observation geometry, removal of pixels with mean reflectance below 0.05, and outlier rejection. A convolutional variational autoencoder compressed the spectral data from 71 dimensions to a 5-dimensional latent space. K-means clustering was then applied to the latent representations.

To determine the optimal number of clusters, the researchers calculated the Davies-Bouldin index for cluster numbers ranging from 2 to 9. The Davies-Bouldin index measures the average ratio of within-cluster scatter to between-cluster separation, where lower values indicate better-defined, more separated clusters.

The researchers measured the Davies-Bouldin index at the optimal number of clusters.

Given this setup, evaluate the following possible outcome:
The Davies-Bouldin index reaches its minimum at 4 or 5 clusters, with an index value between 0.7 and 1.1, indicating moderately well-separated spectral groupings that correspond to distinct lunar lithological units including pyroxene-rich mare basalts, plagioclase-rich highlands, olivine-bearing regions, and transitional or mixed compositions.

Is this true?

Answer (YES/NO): NO